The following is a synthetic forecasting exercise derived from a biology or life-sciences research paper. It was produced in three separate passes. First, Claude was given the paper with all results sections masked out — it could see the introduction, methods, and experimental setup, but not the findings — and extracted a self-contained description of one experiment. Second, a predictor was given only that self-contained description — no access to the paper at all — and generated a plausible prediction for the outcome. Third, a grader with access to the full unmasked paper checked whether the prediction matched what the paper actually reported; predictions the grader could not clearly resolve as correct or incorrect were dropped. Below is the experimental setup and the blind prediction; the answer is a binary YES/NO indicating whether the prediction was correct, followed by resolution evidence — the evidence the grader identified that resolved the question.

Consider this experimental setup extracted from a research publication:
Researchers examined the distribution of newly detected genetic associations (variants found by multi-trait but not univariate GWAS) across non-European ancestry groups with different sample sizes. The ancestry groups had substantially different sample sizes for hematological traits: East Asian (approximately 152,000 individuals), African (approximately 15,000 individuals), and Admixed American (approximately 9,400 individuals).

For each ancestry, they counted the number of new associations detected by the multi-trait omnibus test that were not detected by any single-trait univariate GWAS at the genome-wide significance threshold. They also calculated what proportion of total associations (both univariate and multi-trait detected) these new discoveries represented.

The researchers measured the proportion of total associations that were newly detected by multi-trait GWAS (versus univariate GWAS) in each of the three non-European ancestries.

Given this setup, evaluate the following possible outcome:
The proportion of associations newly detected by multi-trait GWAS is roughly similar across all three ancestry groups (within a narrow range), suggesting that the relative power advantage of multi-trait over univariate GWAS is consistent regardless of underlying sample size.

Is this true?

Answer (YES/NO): NO